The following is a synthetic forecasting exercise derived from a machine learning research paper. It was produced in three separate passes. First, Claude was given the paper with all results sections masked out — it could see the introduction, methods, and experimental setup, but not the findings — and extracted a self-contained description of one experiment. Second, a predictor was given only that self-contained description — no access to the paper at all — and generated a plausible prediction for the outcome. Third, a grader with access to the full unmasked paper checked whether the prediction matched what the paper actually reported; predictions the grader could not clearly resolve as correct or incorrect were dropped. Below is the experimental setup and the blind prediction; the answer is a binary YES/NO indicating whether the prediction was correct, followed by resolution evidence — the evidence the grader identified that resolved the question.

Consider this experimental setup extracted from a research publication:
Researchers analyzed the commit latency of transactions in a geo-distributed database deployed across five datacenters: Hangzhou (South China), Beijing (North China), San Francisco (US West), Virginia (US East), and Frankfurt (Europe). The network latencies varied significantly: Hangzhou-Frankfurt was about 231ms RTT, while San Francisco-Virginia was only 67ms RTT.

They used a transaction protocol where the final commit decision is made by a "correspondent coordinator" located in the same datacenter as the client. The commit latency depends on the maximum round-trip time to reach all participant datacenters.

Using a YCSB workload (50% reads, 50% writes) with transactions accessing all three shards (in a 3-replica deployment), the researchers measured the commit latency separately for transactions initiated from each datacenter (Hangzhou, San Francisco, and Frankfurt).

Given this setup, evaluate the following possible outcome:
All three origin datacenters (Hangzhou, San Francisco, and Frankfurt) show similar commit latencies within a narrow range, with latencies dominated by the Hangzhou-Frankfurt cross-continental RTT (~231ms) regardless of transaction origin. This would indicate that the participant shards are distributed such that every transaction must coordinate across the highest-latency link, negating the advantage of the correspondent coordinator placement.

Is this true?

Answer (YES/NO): NO